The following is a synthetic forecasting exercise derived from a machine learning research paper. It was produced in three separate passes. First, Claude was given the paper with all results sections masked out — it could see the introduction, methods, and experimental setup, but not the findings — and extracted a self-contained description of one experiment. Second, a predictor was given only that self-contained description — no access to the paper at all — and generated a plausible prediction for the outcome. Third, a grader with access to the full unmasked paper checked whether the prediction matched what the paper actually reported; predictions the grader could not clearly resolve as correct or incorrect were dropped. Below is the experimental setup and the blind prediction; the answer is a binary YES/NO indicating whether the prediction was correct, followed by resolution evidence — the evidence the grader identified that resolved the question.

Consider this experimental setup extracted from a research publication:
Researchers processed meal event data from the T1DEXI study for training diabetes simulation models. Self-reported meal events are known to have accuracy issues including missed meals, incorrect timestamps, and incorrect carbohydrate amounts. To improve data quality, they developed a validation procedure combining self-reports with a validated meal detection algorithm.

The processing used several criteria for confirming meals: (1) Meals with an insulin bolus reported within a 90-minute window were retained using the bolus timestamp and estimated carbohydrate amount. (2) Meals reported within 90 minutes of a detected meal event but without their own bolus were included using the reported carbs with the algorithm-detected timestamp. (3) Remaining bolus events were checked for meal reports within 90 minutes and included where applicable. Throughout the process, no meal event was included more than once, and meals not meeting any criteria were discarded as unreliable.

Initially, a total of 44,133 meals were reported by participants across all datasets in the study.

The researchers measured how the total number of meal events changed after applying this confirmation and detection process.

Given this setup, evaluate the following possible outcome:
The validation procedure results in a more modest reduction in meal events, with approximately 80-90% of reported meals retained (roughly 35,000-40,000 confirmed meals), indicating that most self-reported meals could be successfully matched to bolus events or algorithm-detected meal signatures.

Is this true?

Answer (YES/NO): NO